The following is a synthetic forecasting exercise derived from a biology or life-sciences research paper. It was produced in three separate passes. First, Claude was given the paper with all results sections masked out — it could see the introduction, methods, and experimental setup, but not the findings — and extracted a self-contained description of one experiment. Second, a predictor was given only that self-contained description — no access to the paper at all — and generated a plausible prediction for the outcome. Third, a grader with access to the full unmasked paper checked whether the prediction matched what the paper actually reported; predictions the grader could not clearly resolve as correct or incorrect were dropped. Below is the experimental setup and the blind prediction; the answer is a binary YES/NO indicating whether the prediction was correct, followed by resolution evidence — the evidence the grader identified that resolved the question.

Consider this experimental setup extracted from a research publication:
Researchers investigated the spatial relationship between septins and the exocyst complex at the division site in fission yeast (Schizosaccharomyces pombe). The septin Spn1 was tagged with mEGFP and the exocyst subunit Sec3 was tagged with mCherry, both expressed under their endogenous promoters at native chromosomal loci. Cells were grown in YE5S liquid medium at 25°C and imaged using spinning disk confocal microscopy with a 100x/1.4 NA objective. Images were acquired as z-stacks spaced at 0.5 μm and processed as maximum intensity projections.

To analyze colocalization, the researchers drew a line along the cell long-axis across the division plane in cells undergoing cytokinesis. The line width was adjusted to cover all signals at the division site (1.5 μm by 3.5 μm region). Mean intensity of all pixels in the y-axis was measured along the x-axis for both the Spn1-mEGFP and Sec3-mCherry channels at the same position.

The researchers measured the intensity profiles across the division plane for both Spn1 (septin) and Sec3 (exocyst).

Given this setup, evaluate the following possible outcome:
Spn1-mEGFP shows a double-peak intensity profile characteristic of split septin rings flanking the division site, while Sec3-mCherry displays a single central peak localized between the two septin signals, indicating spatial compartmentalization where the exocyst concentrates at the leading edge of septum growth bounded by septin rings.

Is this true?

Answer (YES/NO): NO